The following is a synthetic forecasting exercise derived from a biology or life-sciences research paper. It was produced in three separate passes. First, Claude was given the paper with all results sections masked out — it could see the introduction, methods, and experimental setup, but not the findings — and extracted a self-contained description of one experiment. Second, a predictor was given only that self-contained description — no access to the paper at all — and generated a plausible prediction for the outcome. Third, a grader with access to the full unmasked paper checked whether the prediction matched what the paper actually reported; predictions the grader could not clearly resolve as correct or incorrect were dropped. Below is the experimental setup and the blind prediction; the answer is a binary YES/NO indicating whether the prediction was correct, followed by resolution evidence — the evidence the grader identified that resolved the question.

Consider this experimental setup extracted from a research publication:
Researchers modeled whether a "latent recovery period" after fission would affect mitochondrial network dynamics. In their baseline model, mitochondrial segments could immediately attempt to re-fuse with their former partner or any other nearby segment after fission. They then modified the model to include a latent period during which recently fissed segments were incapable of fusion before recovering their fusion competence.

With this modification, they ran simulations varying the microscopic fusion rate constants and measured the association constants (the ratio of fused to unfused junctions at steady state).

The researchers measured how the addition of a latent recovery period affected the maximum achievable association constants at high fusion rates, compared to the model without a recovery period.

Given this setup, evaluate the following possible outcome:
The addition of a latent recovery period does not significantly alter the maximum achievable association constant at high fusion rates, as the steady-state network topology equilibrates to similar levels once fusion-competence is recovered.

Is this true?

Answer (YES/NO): NO